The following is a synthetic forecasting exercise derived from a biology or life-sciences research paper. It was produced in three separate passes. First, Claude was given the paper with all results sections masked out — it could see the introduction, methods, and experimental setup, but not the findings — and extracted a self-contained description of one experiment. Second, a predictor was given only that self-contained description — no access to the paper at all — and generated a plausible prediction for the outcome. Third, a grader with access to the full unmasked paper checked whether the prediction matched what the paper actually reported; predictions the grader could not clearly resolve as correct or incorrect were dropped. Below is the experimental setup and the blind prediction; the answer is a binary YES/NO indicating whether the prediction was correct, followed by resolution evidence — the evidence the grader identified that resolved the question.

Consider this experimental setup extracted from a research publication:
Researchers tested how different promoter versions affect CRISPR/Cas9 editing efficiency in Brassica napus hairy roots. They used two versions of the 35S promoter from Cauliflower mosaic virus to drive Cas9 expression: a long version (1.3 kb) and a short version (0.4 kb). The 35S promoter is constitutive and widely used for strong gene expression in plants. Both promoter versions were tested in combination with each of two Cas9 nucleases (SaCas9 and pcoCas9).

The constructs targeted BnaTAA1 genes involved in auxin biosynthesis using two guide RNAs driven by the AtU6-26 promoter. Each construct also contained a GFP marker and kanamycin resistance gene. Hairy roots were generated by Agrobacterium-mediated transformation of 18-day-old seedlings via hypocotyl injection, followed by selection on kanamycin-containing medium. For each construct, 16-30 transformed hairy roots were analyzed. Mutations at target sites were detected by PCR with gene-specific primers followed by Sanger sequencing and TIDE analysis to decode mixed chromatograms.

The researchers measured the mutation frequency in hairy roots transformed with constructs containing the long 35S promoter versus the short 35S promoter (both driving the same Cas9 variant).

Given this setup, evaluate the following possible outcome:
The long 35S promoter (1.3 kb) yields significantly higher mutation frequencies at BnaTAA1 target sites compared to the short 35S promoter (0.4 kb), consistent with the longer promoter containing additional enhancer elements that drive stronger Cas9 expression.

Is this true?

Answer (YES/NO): NO